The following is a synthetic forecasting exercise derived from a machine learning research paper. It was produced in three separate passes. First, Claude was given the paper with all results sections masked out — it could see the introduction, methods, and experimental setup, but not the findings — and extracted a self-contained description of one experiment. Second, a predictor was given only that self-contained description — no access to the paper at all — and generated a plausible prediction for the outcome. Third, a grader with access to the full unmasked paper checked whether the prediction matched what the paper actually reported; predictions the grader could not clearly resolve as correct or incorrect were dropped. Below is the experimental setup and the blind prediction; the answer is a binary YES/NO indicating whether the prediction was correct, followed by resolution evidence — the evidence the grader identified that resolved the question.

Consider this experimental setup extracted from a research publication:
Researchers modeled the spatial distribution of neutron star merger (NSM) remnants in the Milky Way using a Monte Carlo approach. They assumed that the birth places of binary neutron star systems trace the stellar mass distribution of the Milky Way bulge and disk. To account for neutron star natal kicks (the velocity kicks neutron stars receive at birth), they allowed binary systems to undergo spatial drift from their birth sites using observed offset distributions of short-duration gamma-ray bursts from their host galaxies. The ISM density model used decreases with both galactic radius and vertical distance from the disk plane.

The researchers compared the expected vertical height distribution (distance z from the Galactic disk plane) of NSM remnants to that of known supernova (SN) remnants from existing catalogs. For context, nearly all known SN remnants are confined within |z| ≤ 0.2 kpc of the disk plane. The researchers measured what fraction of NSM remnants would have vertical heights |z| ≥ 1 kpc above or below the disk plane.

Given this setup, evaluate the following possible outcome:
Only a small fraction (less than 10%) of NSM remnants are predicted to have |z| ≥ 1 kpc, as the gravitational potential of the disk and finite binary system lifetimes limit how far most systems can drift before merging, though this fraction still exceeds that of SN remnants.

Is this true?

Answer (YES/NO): NO